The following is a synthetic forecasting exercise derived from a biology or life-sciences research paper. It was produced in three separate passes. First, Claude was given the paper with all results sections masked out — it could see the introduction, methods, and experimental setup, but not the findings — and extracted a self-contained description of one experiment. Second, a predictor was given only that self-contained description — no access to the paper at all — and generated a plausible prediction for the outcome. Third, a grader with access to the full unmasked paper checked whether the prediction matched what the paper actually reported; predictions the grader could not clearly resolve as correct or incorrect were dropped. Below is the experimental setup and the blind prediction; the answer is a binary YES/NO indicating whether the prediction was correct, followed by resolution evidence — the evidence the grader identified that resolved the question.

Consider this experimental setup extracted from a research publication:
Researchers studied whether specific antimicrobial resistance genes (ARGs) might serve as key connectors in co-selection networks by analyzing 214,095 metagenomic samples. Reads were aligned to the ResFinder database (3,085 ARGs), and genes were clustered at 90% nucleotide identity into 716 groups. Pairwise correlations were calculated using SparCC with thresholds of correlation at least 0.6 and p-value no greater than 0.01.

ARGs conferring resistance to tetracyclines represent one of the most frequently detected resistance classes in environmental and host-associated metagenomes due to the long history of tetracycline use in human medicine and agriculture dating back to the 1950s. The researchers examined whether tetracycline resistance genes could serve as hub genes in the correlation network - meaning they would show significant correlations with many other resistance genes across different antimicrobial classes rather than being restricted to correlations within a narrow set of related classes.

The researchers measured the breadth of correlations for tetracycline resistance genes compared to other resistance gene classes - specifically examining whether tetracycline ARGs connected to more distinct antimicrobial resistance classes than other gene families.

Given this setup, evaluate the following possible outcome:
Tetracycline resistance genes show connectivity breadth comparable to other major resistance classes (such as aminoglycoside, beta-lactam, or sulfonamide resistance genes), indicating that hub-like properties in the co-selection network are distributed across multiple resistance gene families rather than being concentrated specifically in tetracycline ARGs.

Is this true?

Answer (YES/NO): NO